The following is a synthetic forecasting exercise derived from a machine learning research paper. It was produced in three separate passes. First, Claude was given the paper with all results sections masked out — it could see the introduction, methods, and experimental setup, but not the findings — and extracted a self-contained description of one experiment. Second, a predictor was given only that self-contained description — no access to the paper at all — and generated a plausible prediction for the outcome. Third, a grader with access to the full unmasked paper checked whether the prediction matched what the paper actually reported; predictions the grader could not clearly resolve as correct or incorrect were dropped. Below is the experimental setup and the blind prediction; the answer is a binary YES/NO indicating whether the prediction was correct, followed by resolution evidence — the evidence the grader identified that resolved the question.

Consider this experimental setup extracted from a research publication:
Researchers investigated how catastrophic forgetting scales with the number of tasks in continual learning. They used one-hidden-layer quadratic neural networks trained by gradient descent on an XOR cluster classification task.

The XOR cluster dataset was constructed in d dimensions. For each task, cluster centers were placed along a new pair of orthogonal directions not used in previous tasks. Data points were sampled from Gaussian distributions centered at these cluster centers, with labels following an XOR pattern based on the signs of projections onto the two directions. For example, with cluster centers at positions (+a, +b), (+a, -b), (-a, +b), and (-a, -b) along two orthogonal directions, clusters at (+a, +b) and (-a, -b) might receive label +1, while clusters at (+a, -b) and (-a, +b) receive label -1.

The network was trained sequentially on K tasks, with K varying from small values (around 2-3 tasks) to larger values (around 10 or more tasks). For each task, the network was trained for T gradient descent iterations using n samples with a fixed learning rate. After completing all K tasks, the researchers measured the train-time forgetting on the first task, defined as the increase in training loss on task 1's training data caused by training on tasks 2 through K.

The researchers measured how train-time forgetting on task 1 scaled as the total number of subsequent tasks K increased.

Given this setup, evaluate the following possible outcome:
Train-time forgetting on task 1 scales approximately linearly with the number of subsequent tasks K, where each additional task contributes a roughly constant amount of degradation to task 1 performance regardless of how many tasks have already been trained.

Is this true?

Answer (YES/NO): NO